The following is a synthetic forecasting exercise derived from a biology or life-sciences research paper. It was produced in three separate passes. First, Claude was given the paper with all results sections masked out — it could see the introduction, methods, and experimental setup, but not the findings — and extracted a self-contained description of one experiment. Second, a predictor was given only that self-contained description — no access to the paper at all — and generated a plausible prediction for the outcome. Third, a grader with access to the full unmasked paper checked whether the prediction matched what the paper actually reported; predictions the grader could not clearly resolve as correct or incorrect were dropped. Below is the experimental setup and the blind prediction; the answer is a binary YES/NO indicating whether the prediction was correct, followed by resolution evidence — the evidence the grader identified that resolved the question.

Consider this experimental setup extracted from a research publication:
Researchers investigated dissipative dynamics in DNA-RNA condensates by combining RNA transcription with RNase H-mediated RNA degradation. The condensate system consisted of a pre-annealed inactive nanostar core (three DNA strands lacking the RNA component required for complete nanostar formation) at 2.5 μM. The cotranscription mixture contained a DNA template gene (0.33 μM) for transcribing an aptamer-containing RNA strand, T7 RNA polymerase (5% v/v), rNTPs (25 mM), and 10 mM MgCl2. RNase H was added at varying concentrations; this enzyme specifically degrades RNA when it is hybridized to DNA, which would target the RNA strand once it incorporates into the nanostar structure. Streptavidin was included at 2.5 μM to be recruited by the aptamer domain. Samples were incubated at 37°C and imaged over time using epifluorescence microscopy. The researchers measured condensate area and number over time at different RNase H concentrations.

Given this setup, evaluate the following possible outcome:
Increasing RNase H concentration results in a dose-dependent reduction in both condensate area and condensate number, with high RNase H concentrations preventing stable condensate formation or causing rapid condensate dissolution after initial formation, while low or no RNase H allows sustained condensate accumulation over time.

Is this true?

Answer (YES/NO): YES